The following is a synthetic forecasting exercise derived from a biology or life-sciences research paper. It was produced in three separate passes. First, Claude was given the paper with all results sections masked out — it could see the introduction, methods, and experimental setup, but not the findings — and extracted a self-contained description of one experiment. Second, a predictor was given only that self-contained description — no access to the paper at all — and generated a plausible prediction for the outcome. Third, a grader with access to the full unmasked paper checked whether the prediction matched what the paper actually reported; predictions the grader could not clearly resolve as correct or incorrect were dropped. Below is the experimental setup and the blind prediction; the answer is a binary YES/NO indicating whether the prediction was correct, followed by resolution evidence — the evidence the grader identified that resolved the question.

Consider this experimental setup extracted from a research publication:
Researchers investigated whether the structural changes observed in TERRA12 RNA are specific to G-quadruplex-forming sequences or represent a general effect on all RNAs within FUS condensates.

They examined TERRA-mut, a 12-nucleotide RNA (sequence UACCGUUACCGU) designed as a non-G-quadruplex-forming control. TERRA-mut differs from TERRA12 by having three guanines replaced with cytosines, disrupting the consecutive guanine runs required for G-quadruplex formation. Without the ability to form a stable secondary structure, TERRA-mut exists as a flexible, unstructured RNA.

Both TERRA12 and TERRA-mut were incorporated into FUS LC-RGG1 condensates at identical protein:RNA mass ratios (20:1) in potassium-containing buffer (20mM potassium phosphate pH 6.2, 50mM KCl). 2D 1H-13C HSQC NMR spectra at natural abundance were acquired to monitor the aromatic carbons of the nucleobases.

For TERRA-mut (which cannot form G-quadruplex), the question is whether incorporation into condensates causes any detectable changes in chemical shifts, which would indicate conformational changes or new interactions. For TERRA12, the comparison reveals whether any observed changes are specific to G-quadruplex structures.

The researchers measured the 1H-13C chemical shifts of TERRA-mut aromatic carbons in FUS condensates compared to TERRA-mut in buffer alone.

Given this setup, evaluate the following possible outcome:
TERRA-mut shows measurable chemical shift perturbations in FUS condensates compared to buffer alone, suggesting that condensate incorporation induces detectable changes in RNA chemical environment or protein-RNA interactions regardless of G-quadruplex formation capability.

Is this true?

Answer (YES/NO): NO